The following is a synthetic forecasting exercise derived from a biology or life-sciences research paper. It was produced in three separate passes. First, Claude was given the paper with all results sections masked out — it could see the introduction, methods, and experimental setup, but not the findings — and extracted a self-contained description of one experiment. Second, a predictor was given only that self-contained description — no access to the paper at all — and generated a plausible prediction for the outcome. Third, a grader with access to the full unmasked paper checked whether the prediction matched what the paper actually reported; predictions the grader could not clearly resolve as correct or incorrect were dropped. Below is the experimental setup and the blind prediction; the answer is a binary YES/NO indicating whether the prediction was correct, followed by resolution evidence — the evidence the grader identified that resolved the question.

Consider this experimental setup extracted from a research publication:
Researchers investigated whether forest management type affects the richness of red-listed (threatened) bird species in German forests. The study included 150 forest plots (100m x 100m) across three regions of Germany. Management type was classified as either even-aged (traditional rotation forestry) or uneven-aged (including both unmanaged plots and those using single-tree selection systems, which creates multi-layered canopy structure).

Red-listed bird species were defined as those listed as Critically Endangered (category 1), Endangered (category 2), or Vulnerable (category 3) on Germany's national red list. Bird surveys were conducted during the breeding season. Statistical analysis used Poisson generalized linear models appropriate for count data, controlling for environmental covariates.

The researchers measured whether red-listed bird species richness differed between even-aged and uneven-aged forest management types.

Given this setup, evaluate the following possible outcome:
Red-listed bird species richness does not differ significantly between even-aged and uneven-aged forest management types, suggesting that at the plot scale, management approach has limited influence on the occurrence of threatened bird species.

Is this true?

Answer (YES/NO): NO